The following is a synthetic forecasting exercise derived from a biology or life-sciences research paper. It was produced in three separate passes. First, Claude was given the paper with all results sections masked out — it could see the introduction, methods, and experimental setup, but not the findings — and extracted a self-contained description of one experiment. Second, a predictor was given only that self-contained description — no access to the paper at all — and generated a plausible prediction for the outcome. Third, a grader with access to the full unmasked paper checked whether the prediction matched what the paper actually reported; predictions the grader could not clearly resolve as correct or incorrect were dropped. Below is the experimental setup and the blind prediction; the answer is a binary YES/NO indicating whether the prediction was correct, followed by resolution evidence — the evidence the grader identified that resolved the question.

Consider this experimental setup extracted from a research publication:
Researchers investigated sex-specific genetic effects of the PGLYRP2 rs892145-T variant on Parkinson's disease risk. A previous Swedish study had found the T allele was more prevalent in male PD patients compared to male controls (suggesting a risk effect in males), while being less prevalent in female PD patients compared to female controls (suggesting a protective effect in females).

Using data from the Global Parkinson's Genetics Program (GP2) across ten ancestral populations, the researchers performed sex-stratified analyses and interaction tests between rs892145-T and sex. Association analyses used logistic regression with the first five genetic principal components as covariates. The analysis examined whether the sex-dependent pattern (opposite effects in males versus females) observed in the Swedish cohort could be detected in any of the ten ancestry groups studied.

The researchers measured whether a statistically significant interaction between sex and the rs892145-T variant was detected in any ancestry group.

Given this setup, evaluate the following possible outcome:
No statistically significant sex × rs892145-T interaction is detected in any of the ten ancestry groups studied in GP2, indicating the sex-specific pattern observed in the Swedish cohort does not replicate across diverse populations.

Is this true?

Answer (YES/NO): NO